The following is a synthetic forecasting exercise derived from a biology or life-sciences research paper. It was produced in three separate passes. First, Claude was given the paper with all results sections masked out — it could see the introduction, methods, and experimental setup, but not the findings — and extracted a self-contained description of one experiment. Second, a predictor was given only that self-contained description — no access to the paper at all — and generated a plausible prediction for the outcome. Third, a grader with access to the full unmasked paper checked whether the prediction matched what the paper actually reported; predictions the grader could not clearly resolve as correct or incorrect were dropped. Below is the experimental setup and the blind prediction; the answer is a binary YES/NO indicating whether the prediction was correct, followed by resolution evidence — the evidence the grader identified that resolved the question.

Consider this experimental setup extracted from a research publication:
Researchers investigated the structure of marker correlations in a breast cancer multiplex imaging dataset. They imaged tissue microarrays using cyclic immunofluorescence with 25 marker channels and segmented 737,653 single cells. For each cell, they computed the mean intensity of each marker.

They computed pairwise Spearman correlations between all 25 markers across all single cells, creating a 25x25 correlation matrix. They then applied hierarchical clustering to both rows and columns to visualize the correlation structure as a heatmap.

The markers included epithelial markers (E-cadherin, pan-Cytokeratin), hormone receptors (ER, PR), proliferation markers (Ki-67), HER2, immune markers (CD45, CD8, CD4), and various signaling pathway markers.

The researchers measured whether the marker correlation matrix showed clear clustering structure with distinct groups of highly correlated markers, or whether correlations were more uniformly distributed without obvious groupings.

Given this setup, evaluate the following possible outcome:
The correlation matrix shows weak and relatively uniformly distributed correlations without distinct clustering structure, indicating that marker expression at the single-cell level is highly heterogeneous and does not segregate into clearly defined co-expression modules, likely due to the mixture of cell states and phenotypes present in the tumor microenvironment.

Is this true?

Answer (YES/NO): NO